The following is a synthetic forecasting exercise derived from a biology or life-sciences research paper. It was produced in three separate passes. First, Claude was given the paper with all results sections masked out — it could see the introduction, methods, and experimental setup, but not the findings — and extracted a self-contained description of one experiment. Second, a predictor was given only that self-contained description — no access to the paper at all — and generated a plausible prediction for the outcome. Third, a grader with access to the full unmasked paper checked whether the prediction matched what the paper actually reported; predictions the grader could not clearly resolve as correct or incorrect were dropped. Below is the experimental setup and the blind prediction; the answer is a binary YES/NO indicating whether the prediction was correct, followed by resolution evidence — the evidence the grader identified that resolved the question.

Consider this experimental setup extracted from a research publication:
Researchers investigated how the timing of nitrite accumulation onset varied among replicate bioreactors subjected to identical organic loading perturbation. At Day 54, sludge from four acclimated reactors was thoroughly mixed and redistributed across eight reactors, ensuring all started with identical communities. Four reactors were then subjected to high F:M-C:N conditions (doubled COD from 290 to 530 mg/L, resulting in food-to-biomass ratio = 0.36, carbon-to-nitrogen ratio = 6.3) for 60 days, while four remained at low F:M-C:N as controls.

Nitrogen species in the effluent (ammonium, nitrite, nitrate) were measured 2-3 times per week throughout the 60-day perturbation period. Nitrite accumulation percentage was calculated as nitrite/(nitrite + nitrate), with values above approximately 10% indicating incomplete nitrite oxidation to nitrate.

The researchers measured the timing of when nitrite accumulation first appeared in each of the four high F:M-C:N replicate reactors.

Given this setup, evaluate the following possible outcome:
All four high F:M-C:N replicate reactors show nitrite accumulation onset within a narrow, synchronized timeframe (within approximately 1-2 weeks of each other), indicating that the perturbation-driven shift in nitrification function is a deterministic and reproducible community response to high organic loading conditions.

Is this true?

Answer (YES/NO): NO